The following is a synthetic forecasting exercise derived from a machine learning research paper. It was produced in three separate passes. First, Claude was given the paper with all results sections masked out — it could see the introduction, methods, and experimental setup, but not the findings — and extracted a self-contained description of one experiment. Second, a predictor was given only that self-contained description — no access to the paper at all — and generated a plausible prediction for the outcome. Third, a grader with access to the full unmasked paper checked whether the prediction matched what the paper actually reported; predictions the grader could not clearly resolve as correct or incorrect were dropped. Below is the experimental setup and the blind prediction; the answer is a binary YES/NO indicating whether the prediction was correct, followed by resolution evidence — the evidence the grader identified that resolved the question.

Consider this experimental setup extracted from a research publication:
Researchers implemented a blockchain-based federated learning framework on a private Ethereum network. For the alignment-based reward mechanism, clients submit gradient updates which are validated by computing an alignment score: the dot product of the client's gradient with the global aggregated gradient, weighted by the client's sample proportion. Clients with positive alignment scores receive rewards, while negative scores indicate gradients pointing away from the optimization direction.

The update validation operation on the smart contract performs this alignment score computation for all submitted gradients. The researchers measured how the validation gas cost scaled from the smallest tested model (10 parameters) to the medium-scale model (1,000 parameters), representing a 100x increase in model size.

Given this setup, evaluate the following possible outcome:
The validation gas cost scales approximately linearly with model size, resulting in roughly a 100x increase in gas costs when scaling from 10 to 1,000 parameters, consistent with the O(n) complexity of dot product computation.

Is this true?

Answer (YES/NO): NO